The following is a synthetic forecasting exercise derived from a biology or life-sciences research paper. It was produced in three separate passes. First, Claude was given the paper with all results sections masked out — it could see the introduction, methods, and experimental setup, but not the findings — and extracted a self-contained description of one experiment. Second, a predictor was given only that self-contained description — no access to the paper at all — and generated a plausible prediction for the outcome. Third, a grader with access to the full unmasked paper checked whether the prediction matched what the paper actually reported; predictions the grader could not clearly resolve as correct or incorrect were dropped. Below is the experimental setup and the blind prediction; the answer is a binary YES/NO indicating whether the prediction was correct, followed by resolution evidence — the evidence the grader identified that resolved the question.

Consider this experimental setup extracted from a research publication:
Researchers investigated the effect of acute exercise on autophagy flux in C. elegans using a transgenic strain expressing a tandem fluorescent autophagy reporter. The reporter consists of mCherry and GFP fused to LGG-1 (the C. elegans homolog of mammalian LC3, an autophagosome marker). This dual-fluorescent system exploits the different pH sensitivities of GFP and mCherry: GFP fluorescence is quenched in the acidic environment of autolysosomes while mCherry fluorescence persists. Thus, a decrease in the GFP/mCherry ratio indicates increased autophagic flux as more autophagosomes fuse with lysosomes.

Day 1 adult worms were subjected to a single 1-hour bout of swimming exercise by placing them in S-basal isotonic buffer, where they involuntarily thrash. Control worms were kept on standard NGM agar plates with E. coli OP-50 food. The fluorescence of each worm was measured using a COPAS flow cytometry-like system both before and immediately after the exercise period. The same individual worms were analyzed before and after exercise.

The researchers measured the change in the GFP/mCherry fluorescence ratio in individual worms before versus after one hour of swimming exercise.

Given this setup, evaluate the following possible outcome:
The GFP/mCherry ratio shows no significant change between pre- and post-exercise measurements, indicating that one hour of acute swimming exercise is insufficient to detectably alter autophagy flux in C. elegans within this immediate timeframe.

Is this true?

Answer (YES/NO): NO